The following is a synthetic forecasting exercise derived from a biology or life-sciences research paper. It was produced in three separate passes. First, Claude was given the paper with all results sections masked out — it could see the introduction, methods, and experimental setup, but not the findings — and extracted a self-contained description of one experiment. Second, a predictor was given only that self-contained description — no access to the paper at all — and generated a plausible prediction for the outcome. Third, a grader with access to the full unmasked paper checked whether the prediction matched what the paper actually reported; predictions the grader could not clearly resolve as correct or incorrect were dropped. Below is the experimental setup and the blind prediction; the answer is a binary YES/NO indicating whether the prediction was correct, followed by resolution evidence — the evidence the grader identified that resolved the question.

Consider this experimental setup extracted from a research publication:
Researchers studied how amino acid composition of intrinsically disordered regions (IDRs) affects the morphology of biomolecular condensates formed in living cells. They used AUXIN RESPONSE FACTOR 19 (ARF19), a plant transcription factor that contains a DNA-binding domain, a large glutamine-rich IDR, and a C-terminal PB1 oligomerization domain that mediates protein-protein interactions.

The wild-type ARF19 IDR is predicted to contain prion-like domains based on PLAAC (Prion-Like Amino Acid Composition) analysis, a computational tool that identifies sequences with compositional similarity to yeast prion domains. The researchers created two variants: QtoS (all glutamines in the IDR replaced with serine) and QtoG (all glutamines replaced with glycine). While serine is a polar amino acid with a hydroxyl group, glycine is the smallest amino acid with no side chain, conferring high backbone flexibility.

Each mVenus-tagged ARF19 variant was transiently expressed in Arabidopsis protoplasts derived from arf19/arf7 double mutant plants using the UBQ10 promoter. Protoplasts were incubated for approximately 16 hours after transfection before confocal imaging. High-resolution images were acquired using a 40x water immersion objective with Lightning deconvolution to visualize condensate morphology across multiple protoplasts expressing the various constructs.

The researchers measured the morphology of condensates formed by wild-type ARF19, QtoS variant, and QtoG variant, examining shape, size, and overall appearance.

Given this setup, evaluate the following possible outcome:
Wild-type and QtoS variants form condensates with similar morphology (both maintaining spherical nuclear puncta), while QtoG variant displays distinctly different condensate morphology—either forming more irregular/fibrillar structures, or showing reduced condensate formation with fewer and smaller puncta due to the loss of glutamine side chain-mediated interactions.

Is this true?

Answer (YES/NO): NO